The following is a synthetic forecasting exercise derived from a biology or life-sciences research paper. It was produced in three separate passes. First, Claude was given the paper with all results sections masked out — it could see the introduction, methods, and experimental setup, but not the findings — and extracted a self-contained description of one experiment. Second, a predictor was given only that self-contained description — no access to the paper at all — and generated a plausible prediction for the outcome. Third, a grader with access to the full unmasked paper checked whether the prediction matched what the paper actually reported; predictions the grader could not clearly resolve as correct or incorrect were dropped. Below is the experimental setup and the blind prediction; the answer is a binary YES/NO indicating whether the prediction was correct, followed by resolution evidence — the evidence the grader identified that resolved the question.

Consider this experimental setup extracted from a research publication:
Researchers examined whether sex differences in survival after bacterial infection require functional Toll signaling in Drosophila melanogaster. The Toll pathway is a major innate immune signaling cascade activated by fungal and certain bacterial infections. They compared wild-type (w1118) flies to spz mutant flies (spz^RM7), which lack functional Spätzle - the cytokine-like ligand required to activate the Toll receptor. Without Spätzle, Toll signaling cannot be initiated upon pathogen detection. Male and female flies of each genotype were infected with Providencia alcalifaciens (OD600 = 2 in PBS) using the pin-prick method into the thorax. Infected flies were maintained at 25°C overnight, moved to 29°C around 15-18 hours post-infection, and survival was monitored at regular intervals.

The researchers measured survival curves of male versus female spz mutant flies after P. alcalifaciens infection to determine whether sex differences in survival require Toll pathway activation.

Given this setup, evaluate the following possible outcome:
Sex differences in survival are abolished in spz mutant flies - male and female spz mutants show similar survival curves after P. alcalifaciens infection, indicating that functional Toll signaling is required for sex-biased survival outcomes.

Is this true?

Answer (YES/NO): YES